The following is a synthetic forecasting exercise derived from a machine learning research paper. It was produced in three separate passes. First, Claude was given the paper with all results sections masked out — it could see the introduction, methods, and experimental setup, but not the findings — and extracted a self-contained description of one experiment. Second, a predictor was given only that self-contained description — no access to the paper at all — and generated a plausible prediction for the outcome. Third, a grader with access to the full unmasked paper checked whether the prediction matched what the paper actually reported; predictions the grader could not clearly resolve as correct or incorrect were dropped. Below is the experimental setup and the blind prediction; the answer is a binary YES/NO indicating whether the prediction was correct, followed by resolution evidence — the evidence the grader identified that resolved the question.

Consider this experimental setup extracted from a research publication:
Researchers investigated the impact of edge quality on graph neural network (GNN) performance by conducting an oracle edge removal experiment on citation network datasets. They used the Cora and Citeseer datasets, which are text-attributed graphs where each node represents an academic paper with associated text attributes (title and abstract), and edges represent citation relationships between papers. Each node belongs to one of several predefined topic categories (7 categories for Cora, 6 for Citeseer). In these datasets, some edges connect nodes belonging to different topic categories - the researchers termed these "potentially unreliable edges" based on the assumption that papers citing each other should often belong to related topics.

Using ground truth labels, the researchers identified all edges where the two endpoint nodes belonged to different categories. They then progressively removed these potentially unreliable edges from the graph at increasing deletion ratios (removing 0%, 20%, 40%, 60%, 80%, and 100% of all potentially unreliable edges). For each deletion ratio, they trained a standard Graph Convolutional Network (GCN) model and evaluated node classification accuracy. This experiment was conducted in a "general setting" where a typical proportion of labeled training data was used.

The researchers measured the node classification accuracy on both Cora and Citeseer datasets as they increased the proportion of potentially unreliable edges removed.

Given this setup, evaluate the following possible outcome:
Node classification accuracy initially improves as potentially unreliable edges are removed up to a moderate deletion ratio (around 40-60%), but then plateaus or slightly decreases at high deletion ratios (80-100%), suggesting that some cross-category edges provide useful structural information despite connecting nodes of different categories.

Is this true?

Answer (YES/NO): NO